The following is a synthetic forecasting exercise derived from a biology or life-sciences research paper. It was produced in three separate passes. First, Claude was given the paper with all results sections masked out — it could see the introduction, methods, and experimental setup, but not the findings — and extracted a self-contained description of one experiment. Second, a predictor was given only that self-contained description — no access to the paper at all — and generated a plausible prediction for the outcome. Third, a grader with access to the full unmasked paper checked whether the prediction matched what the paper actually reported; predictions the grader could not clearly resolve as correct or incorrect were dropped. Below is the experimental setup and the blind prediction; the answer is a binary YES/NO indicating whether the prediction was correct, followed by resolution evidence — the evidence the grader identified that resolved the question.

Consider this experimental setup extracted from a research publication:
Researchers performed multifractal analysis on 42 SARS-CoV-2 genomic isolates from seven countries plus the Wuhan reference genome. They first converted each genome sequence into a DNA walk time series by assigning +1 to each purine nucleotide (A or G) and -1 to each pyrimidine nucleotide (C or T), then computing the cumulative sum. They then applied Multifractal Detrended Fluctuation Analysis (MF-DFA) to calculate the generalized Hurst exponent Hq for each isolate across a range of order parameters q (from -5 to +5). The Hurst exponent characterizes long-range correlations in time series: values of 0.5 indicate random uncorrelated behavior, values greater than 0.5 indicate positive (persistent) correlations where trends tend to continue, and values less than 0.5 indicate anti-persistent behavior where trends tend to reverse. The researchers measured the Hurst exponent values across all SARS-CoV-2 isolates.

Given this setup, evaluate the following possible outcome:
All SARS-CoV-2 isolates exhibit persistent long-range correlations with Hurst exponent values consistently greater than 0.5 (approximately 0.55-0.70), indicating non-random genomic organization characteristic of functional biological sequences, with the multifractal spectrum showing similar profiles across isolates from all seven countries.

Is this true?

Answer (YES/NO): NO